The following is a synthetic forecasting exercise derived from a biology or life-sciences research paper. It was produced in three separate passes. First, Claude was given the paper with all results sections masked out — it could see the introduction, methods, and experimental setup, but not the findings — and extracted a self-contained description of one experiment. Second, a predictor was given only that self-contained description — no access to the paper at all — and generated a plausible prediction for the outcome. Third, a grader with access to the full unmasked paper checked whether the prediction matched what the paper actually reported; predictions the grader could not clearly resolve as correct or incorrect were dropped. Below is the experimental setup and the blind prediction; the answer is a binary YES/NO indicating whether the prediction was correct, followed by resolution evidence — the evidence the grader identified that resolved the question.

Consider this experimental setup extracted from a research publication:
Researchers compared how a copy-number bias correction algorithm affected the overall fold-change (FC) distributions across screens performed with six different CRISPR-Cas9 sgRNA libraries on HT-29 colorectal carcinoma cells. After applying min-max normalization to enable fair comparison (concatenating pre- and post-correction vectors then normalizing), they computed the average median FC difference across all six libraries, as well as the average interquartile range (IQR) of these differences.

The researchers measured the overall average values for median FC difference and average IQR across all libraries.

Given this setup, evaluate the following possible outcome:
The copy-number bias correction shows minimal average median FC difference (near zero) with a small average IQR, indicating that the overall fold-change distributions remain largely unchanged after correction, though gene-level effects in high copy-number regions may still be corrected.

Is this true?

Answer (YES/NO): YES